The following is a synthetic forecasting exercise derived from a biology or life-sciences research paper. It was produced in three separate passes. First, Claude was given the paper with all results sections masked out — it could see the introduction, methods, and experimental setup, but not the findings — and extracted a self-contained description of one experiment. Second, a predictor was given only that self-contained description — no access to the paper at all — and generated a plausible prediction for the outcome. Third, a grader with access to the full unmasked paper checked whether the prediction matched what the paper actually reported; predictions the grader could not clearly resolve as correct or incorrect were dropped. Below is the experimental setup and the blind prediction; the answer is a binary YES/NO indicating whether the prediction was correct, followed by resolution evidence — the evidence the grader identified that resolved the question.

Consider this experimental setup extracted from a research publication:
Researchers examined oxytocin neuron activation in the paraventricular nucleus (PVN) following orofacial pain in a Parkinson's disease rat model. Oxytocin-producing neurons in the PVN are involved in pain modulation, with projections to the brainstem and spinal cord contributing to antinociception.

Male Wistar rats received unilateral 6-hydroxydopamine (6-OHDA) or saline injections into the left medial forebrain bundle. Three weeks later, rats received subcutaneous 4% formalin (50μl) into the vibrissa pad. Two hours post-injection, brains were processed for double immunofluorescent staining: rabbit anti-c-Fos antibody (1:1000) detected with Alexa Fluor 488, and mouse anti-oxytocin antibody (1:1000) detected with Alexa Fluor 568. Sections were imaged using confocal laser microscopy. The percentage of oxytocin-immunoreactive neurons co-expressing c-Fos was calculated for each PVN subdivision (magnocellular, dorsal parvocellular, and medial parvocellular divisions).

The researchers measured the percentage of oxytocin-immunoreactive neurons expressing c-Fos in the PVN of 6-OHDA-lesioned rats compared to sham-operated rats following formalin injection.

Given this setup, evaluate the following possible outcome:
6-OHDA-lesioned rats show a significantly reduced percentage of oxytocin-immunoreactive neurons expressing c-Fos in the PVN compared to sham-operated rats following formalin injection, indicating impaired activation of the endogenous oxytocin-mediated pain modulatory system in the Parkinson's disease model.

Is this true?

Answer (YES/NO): YES